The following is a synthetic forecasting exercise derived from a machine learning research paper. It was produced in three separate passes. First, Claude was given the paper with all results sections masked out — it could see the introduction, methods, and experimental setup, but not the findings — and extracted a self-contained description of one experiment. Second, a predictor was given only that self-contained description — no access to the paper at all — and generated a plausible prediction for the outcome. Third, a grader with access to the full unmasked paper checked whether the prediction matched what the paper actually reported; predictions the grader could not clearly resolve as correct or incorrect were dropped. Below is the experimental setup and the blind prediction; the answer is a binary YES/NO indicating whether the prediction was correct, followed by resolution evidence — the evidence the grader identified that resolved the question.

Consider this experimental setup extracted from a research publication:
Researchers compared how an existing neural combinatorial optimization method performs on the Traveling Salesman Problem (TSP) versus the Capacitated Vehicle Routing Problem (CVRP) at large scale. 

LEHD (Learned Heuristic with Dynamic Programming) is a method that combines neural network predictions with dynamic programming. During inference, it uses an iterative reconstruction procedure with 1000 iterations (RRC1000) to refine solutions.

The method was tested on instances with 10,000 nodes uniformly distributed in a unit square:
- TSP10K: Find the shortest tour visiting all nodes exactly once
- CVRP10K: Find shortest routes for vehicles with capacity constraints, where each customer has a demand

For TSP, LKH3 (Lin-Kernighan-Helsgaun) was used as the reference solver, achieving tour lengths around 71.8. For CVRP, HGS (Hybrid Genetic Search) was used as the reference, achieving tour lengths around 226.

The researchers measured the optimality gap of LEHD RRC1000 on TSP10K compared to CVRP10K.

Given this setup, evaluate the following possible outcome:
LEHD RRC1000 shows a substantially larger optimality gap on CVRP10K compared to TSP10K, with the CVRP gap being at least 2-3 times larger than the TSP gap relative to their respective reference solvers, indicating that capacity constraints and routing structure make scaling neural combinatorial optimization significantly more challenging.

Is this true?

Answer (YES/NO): NO